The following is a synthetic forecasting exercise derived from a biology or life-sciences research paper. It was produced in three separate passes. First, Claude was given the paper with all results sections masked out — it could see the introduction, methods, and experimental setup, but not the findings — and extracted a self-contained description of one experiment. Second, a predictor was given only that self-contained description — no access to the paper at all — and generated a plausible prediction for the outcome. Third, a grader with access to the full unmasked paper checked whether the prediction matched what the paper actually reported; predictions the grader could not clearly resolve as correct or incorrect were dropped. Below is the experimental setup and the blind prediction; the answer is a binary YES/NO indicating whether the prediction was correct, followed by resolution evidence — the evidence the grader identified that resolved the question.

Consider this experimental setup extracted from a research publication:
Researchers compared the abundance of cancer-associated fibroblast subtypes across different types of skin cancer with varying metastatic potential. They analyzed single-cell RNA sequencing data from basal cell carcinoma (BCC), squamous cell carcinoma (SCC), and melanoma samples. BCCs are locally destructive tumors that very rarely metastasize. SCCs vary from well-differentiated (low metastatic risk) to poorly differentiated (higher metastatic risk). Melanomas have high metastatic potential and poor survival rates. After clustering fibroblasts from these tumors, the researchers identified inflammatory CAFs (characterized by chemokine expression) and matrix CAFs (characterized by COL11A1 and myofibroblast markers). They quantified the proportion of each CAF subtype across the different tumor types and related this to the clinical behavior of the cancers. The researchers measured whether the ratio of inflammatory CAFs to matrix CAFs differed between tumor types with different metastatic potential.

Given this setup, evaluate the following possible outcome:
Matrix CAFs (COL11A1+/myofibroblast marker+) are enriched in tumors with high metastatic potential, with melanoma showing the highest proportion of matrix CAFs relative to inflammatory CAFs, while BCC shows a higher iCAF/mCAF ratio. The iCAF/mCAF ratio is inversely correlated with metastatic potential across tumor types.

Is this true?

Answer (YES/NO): NO